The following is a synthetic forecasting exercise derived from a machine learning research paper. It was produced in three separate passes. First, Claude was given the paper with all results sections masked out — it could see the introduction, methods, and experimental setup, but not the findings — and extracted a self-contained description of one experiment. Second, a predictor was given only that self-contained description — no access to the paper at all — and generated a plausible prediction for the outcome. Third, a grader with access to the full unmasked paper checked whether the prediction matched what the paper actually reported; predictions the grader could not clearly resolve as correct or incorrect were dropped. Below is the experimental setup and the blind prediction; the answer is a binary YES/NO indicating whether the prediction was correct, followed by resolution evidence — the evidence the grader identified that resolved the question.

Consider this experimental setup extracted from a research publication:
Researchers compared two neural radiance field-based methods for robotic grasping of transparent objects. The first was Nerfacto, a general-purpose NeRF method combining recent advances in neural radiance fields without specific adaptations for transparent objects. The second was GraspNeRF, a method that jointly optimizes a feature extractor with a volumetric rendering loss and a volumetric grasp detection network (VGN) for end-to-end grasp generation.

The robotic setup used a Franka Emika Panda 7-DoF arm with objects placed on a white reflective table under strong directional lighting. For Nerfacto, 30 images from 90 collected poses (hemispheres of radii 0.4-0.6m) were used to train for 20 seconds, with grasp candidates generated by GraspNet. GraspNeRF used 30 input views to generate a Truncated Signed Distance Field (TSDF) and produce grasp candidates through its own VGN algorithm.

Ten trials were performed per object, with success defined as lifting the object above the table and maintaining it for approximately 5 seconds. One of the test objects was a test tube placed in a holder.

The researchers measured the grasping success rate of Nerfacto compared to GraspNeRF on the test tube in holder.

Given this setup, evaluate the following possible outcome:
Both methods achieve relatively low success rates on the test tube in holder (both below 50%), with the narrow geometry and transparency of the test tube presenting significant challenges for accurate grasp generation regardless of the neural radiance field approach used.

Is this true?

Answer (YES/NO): NO